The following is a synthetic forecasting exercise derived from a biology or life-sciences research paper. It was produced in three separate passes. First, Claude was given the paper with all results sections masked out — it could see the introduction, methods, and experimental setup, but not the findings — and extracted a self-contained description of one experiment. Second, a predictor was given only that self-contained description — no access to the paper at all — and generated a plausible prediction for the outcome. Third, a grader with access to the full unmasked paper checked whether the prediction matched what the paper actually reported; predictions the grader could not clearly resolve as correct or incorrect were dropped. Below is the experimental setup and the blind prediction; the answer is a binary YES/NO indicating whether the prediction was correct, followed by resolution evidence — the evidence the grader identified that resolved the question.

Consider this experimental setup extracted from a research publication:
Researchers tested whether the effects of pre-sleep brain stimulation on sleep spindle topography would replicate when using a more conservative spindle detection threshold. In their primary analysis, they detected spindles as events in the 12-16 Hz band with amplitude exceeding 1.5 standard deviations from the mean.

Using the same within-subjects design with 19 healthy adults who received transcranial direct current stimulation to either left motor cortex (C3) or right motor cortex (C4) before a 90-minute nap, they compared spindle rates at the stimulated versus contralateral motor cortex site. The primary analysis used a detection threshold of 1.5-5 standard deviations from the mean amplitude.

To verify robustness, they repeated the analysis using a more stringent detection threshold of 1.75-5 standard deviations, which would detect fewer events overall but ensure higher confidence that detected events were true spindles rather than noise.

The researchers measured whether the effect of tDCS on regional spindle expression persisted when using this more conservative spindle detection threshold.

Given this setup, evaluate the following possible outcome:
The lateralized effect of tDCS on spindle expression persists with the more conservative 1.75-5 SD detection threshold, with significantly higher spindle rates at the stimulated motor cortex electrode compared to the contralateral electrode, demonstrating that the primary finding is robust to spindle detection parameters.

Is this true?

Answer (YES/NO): YES